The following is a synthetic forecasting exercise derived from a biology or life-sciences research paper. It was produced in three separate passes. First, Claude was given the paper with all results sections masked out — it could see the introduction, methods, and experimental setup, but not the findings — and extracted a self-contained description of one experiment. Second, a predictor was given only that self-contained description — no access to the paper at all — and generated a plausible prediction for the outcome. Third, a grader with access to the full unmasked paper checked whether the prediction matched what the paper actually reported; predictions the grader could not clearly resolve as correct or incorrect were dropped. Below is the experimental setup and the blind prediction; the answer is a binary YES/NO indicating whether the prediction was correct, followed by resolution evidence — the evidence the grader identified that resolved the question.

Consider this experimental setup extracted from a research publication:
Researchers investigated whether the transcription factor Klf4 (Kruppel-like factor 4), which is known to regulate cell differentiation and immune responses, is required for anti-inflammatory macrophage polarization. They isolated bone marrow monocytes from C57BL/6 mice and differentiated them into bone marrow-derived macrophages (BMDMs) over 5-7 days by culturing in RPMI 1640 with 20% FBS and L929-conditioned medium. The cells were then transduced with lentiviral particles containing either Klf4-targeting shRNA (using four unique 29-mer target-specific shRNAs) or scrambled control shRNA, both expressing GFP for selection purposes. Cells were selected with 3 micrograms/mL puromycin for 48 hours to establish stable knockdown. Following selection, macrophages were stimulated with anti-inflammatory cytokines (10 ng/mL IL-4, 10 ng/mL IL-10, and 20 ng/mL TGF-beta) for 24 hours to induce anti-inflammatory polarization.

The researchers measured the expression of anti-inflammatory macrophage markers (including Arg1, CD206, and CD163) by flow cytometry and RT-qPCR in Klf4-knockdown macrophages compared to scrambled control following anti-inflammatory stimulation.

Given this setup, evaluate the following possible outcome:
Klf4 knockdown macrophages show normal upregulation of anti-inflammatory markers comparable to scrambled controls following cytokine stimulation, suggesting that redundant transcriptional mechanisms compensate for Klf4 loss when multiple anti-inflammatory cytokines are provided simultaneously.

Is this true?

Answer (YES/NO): NO